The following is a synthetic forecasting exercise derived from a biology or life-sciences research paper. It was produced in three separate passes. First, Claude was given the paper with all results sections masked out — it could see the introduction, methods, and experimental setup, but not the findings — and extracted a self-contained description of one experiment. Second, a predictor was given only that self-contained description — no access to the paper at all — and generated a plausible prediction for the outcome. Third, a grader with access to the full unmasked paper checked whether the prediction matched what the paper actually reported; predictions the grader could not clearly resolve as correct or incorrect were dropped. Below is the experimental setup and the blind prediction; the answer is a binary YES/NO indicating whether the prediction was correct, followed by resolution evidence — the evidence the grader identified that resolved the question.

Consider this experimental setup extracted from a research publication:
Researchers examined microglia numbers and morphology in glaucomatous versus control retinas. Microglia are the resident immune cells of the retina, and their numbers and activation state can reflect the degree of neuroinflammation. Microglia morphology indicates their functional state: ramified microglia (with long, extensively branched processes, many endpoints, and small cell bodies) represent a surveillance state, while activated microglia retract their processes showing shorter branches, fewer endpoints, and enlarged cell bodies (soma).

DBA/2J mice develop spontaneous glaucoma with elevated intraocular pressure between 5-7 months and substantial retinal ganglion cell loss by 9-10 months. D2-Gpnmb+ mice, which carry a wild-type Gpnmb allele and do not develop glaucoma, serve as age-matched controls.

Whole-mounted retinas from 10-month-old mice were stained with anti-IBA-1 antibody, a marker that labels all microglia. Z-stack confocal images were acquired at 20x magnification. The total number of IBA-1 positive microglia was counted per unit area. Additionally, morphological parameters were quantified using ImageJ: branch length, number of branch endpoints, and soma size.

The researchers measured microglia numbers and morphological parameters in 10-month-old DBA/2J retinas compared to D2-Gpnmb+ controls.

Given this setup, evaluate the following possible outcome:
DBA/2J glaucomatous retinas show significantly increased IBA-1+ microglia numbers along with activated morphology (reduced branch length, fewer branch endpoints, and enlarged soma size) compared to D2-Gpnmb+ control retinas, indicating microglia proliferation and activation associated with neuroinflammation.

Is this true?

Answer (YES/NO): NO